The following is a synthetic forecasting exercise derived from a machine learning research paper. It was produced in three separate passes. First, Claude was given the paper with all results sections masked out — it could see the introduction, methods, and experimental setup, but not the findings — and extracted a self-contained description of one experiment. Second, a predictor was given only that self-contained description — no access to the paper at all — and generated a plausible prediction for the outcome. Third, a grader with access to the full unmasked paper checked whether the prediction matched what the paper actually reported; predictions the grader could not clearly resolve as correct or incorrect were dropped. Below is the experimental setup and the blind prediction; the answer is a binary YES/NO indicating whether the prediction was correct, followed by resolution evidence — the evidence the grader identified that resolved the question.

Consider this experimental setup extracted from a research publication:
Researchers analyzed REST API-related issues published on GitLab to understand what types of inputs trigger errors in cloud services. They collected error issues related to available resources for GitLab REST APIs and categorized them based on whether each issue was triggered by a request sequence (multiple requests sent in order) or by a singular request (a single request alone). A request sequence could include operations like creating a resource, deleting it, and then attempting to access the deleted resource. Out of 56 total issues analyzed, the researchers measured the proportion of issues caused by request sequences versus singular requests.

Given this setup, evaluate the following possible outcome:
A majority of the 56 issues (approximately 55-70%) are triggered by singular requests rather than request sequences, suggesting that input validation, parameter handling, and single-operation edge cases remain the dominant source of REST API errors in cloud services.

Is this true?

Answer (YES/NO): NO